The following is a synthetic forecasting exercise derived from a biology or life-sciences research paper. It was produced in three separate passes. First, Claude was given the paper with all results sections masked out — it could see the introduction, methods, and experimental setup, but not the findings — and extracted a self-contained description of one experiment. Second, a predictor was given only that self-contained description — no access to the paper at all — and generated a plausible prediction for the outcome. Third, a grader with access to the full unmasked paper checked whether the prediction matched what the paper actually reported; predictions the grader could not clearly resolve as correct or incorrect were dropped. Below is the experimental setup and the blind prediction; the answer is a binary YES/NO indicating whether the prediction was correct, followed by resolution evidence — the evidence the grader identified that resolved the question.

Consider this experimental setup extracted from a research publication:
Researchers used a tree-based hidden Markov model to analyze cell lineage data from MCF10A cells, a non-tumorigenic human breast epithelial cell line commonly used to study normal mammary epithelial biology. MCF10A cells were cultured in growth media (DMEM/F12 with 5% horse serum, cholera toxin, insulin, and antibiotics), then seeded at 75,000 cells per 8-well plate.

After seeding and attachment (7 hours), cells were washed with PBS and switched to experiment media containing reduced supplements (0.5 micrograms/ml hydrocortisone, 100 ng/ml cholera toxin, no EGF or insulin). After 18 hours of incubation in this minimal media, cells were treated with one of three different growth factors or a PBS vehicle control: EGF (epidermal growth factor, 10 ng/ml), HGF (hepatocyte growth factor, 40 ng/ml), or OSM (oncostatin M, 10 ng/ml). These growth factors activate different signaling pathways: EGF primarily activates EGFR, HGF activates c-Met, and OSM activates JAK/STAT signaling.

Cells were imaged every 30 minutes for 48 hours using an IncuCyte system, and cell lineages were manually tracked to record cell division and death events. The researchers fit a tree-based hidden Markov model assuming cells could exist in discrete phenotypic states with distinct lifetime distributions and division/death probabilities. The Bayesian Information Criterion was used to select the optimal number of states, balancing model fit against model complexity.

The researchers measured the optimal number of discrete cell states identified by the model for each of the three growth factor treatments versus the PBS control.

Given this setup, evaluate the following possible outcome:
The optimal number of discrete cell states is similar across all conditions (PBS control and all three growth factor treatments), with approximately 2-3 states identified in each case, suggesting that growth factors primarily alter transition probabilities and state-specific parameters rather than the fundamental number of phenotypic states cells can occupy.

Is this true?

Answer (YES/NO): YES